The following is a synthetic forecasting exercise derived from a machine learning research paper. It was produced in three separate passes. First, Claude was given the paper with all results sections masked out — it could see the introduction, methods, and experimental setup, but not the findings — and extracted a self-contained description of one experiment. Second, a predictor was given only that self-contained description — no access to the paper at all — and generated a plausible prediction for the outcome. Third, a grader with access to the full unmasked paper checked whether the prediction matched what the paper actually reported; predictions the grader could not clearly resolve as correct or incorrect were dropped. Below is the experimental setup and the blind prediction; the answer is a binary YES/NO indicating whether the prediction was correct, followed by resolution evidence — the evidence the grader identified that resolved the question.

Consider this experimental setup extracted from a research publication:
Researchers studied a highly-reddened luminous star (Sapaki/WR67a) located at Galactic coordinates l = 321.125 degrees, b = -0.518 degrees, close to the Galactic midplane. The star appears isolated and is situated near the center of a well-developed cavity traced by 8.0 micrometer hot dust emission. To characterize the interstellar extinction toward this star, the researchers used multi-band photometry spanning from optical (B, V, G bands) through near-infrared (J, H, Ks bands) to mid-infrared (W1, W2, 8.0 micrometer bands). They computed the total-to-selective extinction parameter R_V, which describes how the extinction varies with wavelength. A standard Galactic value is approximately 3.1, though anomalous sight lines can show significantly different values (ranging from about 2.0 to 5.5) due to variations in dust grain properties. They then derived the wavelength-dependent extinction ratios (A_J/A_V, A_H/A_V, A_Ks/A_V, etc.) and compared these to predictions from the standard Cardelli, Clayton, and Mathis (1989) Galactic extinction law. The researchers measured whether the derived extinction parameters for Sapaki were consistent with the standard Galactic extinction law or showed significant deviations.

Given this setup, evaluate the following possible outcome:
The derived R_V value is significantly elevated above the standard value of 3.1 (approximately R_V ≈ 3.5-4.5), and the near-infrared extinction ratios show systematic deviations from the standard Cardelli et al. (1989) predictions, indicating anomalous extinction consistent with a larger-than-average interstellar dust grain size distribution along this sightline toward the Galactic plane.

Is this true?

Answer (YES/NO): NO